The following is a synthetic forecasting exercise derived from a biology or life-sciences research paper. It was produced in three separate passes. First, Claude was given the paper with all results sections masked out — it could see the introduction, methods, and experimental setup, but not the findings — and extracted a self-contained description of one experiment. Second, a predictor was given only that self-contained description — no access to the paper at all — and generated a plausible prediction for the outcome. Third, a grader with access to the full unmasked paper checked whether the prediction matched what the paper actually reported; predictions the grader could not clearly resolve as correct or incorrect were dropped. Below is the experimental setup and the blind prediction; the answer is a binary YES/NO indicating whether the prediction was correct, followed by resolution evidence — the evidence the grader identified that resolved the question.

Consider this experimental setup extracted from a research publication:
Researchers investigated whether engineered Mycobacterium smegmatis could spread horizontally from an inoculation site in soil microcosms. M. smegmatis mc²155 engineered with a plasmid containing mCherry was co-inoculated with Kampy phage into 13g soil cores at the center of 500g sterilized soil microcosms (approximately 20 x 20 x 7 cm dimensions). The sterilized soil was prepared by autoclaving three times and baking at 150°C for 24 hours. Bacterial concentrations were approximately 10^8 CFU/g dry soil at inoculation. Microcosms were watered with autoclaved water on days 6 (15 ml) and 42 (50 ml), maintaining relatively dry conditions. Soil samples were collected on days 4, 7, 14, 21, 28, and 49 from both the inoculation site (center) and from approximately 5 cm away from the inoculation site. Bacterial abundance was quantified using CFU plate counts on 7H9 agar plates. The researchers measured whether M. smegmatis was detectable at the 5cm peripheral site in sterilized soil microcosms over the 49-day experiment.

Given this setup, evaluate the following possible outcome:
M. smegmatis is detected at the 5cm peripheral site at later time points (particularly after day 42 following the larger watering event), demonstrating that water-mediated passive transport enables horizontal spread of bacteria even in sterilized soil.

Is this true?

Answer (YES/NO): NO